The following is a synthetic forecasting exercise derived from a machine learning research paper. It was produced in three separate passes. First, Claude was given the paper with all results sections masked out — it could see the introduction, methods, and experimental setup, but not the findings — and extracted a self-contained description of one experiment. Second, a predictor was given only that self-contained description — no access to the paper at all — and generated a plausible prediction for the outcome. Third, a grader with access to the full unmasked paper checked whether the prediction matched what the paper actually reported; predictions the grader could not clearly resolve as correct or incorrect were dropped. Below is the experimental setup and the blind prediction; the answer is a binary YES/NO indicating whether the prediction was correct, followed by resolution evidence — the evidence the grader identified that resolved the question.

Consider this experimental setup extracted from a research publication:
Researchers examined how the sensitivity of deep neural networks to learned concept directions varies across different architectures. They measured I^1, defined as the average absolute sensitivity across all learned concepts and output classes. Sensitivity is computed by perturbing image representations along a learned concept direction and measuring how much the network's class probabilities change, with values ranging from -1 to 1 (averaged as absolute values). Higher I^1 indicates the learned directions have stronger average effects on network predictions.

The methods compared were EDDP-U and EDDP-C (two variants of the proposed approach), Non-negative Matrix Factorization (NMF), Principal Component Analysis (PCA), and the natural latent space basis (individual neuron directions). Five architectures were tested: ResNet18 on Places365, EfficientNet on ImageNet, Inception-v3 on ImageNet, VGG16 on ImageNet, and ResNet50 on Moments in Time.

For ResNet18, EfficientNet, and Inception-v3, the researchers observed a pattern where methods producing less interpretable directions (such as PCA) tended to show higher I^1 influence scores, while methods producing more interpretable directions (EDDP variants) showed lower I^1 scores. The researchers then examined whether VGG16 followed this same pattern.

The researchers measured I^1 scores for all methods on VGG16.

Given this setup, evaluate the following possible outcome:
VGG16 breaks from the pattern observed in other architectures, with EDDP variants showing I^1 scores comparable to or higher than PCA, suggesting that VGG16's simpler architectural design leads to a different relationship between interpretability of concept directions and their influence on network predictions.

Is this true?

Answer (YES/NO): YES